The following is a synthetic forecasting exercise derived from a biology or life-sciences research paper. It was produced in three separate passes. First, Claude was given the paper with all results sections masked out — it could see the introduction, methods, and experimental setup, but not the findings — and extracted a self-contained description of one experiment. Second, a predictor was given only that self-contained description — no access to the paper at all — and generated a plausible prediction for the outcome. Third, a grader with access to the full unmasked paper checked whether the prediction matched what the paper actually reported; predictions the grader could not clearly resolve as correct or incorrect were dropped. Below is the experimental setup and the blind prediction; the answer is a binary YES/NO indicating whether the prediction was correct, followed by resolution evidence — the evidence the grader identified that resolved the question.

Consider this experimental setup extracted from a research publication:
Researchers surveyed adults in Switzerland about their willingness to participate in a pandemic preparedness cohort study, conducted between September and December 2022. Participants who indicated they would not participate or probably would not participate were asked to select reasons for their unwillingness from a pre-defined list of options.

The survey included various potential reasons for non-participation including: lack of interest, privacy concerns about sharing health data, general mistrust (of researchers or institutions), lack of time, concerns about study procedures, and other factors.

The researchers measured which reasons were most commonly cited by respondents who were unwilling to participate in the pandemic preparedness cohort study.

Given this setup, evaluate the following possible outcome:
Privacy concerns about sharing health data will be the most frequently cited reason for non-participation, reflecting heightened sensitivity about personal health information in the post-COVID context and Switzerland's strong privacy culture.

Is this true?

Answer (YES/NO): NO